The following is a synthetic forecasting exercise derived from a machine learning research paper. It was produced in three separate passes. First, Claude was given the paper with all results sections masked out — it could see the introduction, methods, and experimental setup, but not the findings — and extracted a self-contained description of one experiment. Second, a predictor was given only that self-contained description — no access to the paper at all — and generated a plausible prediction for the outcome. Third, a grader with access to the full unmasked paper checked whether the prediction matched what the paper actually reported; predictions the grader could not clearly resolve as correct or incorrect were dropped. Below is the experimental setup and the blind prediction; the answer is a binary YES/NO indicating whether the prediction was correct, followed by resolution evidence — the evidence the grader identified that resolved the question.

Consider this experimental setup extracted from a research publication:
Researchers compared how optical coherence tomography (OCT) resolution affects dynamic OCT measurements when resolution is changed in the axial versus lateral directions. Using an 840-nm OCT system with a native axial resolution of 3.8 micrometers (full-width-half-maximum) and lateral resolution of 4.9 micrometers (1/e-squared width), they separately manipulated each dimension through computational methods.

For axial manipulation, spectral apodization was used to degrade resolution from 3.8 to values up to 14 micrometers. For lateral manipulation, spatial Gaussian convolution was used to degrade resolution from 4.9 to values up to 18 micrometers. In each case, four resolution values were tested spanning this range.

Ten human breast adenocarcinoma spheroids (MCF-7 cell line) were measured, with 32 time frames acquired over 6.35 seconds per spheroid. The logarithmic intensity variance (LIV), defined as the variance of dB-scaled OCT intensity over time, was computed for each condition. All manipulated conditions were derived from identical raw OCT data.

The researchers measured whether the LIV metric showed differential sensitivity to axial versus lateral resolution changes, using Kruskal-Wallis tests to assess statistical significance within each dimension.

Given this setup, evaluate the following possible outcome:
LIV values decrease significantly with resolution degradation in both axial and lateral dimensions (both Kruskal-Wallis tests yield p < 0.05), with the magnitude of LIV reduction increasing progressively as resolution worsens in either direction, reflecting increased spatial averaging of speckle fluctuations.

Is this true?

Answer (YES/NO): NO